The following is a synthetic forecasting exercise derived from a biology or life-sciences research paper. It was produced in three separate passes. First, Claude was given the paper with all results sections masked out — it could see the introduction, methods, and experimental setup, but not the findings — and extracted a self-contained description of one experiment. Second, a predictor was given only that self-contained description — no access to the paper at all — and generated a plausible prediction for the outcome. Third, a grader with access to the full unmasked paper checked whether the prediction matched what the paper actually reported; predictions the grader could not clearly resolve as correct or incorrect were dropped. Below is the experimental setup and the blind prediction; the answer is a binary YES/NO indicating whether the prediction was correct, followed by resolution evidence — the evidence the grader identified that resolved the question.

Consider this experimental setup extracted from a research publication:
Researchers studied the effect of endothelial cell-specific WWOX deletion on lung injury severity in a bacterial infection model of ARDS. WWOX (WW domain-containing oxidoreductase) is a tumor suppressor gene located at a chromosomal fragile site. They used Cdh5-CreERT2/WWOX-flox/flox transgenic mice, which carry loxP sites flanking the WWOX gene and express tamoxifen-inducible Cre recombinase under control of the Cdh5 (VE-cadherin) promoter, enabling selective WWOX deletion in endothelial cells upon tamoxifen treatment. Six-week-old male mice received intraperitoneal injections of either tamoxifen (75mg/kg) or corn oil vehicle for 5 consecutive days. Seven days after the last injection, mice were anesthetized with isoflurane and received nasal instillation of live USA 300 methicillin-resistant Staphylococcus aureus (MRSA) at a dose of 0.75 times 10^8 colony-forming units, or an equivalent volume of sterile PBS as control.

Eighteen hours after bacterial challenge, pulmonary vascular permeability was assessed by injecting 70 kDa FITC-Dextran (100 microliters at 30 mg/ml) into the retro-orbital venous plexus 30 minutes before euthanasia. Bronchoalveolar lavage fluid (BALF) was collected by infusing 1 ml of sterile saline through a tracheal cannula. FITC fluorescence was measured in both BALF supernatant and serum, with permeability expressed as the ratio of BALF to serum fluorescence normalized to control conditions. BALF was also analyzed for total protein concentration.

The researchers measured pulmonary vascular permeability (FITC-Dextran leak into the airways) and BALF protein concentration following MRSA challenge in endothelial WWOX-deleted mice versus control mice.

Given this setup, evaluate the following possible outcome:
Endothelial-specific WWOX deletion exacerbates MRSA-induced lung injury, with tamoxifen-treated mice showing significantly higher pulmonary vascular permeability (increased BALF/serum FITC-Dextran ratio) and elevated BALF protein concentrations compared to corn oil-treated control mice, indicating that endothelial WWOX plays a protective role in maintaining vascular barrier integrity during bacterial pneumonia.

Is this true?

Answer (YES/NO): YES